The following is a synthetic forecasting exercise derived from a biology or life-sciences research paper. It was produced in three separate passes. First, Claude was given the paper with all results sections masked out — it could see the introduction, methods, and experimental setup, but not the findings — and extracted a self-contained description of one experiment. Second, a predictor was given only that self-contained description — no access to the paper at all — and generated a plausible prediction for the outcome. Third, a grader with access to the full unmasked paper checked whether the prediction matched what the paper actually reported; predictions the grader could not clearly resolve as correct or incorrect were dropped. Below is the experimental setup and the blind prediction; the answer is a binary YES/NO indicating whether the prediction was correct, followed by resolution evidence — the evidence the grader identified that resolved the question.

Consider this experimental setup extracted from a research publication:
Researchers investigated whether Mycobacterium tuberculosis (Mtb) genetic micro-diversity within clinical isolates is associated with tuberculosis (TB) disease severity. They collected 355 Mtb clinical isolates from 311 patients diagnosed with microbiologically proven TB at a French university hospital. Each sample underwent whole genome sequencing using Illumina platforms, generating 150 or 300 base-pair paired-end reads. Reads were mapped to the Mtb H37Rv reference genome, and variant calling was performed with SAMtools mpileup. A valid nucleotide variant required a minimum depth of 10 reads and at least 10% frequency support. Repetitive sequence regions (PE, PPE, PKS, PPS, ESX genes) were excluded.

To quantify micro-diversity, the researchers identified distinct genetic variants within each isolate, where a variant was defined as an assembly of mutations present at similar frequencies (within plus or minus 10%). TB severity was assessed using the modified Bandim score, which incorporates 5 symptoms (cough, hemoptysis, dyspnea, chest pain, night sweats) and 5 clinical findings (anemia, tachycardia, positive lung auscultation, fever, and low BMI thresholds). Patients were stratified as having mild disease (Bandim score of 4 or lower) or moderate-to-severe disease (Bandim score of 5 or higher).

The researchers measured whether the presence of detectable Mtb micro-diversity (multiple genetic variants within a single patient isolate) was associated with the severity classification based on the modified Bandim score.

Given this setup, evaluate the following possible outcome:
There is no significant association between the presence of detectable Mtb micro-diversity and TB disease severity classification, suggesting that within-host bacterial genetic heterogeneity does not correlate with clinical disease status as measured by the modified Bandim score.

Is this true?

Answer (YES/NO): NO